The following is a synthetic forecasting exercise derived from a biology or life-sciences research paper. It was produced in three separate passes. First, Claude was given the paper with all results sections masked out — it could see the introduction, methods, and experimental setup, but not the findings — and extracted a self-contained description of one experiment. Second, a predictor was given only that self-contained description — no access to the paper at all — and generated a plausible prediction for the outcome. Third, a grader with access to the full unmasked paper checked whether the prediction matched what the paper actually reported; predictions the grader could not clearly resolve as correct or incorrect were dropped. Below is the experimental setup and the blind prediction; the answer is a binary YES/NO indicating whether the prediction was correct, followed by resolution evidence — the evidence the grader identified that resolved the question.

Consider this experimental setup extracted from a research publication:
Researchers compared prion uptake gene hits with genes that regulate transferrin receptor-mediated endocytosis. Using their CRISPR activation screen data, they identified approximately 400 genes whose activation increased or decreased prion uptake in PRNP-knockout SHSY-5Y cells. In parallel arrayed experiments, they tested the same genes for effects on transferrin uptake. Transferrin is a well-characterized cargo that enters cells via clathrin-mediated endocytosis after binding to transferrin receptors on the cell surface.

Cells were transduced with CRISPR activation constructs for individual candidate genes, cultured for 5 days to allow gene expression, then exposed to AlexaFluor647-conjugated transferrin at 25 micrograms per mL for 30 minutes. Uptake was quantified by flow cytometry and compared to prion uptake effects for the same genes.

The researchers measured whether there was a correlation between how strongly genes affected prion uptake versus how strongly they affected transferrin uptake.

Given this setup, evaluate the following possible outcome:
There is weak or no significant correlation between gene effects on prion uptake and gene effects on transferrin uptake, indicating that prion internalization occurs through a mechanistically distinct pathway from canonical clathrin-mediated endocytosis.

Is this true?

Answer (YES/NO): YES